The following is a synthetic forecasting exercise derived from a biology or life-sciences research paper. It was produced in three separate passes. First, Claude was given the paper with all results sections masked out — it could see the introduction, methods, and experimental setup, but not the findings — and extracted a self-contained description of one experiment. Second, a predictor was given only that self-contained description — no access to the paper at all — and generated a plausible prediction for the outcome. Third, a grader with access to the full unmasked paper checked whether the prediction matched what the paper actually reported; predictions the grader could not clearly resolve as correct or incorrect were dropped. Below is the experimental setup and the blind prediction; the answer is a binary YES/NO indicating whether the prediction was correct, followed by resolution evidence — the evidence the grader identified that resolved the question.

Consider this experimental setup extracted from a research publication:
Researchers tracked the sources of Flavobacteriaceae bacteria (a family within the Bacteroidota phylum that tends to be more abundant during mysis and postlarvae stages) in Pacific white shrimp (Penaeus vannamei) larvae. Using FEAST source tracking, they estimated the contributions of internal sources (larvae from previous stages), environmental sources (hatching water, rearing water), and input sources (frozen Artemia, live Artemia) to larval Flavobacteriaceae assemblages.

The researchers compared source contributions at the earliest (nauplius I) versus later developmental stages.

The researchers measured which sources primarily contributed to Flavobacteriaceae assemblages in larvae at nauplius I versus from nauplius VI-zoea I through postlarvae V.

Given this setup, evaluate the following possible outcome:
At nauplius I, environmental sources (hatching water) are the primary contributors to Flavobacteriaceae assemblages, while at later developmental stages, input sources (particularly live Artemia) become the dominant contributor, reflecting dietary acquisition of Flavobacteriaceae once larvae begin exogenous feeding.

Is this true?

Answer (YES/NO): NO